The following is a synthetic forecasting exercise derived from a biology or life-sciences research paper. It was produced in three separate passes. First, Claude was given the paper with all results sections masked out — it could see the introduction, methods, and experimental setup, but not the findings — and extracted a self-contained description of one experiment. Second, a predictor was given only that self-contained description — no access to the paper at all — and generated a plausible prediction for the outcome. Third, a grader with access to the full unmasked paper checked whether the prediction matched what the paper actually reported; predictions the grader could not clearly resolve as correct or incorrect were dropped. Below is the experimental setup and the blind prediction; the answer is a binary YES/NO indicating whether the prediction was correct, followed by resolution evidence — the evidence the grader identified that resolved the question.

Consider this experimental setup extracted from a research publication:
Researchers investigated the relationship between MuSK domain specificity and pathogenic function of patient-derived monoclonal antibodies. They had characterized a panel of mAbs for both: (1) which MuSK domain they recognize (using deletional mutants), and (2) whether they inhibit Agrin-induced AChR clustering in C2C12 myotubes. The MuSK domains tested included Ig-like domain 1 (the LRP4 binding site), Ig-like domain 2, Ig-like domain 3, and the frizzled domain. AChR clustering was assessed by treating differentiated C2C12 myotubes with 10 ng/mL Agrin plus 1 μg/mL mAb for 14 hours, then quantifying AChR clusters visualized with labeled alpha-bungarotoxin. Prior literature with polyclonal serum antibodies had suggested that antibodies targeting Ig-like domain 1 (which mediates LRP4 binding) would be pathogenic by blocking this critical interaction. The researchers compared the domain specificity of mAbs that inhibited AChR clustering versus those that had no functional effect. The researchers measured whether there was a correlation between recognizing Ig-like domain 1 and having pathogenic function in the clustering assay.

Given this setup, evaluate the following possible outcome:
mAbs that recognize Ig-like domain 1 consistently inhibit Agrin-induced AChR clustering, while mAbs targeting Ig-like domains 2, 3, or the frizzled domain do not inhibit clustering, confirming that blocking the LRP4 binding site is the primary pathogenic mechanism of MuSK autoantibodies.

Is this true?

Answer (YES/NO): NO